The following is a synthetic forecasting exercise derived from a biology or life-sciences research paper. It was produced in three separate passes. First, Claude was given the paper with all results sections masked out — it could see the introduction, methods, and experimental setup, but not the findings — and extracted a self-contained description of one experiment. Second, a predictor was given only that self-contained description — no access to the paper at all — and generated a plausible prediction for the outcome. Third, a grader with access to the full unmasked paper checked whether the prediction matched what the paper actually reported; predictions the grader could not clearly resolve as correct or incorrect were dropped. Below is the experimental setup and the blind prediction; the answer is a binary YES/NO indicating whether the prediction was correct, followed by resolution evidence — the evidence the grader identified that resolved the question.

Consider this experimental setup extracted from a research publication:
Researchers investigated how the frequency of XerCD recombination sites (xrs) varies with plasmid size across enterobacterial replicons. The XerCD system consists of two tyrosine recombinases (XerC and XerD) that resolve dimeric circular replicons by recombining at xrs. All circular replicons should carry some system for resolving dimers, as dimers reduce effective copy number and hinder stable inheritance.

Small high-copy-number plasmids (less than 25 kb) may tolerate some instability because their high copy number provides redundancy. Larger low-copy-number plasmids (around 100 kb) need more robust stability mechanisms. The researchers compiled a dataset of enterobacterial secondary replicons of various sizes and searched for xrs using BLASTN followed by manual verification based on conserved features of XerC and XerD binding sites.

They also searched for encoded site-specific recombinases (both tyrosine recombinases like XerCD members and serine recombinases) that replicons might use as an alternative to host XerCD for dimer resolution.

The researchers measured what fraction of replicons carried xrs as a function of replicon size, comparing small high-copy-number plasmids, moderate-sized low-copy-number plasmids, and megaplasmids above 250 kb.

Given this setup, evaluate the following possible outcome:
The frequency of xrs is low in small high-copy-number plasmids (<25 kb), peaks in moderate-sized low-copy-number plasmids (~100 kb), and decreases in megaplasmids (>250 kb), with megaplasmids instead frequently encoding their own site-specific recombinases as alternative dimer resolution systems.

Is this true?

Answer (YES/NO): NO